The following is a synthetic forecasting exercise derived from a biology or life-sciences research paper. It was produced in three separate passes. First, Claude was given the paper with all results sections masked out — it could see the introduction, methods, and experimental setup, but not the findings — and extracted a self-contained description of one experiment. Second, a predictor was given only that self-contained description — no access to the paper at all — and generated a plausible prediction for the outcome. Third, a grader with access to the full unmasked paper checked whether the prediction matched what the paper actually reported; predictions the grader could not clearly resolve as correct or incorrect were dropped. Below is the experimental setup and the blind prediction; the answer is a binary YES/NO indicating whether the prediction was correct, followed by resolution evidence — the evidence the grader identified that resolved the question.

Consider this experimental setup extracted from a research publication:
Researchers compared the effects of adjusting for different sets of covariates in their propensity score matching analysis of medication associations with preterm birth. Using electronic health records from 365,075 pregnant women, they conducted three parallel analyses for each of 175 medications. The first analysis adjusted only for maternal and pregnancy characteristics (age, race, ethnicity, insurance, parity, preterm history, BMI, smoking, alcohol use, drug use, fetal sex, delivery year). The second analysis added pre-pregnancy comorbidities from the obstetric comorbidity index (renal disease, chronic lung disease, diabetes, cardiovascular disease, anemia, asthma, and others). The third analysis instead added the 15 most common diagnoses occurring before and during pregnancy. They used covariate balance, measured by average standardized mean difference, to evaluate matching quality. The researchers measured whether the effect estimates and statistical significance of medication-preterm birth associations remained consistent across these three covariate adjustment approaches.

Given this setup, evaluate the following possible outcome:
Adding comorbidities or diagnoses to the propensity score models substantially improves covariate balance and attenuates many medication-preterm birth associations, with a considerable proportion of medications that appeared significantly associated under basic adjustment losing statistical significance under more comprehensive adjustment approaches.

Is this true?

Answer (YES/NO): NO